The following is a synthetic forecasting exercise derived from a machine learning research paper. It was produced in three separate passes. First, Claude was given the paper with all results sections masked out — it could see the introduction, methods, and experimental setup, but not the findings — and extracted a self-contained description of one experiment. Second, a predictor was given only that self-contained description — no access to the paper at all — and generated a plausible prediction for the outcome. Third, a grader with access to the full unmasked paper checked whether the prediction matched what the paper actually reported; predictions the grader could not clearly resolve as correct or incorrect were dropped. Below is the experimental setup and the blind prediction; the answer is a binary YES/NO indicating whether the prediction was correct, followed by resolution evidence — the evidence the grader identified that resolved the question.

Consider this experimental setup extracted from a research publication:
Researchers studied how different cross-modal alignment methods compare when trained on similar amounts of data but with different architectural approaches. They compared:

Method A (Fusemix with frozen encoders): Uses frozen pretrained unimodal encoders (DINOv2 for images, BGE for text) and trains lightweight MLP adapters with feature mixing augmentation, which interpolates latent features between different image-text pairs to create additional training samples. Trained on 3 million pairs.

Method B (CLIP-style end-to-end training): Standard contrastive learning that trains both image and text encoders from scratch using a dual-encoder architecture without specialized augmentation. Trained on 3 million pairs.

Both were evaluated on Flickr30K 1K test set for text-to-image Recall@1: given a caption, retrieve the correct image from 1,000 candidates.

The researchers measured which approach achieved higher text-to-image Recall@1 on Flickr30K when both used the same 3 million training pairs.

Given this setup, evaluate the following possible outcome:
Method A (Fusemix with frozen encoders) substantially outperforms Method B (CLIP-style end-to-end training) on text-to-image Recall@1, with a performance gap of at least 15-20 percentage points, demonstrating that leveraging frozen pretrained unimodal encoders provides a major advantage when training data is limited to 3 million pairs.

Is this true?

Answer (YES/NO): NO